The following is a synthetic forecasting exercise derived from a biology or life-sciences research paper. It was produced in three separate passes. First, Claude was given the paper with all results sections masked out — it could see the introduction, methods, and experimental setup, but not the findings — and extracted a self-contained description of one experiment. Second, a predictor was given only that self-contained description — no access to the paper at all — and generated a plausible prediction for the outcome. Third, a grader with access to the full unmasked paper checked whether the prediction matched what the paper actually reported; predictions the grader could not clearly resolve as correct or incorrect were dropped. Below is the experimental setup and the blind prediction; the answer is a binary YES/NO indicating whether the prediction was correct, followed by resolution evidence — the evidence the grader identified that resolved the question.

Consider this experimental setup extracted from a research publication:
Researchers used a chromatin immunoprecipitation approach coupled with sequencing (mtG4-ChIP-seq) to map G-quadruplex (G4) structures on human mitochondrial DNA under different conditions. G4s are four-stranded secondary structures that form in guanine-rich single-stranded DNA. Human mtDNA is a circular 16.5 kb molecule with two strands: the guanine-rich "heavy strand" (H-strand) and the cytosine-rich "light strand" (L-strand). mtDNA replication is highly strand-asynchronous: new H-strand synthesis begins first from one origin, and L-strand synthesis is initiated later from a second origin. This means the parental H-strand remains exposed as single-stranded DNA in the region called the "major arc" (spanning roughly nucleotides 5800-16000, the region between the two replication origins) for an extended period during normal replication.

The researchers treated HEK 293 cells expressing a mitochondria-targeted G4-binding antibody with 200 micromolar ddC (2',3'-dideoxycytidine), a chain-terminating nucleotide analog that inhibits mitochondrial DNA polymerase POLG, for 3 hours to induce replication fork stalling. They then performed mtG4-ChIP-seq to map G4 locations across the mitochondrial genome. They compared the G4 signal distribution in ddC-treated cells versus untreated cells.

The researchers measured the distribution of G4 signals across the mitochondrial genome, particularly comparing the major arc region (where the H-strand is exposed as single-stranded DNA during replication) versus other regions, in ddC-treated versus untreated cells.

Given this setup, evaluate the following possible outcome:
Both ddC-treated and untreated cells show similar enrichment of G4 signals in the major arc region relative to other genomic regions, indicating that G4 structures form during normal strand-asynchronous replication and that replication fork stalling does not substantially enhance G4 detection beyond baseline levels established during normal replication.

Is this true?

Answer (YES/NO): NO